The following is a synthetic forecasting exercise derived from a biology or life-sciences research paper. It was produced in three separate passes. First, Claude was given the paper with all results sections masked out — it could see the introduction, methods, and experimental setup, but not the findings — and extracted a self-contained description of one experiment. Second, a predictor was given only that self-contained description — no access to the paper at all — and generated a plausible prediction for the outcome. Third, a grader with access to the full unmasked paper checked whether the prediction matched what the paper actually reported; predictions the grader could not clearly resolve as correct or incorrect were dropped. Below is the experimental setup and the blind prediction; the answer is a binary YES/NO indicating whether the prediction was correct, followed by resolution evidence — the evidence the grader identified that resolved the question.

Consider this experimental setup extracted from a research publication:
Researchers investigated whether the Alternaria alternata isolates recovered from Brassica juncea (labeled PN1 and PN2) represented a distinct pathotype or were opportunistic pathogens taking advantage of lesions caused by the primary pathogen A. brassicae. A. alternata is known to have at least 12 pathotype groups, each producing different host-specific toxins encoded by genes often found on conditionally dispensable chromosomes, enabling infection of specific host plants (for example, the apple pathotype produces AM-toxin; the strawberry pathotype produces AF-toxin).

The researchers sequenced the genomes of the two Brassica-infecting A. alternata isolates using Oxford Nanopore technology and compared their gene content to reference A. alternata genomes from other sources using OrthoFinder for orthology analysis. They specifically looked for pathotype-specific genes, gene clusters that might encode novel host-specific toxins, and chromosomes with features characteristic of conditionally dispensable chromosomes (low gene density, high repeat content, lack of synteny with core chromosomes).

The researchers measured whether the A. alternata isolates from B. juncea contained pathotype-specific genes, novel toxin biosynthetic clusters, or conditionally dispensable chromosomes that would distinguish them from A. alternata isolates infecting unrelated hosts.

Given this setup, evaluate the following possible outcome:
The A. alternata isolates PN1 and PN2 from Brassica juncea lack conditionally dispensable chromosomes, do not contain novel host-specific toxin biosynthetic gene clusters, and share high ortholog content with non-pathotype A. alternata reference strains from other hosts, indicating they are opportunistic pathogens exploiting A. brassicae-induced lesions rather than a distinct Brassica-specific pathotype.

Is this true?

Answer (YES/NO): YES